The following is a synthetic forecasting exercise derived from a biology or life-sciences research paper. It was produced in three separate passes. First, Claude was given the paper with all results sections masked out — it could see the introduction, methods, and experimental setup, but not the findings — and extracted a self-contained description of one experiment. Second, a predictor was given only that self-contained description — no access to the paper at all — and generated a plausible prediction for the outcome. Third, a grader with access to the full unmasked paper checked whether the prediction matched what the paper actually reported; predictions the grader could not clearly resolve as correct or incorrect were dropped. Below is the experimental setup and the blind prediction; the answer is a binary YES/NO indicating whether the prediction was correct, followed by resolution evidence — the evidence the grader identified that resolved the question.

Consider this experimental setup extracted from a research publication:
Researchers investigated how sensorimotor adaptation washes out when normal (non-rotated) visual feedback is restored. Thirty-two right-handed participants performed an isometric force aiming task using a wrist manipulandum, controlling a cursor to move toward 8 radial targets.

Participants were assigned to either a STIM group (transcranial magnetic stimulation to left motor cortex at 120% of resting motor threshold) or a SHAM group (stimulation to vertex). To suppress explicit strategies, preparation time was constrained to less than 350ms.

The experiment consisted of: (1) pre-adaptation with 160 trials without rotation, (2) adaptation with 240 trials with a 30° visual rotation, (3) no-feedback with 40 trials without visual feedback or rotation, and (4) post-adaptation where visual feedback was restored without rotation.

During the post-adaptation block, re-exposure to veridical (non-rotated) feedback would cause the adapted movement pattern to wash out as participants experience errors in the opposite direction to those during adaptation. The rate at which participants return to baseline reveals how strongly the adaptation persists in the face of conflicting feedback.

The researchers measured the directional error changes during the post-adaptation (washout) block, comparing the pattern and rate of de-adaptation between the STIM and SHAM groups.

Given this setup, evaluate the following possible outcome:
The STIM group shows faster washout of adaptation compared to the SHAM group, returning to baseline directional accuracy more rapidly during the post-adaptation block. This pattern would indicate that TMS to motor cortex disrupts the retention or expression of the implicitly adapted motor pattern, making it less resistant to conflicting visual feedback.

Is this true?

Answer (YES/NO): NO